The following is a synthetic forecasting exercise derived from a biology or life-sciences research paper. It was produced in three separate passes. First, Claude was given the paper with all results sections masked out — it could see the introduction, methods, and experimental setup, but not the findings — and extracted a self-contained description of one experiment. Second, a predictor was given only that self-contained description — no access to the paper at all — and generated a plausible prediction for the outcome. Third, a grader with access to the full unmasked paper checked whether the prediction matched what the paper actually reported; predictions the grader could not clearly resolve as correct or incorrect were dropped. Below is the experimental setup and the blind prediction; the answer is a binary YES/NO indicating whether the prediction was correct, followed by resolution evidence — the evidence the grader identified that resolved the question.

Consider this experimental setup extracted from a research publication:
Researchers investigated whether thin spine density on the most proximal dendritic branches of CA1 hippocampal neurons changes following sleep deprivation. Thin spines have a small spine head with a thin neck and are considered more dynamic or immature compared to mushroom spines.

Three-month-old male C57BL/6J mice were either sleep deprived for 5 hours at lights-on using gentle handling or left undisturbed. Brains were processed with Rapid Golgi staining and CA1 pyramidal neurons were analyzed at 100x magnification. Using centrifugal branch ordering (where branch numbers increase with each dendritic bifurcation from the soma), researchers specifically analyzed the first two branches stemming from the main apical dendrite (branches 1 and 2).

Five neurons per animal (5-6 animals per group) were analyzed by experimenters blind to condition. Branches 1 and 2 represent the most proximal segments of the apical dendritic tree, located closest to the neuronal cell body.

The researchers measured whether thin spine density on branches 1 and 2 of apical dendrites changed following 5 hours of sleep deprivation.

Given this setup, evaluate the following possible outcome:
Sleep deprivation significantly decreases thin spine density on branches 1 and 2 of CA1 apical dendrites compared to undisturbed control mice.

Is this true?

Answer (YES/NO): NO